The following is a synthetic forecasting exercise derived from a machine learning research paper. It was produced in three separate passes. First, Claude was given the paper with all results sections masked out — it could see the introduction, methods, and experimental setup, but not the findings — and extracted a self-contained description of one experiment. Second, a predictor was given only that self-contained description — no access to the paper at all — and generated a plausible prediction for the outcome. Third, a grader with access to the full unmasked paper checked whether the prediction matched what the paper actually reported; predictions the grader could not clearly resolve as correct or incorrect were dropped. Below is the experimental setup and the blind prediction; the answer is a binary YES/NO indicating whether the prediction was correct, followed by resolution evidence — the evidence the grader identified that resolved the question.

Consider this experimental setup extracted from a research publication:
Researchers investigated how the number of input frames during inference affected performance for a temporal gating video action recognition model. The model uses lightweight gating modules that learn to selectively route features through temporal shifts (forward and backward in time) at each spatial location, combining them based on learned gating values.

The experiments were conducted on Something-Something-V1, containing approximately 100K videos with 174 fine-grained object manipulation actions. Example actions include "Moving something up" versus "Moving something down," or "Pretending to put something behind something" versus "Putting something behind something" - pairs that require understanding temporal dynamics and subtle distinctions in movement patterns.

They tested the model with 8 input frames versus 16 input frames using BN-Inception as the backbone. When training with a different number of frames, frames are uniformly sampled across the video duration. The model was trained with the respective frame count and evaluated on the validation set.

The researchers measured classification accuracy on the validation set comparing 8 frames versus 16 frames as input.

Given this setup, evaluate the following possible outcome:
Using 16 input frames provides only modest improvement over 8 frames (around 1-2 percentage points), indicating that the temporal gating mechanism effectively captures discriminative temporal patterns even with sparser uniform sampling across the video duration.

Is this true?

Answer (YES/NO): NO